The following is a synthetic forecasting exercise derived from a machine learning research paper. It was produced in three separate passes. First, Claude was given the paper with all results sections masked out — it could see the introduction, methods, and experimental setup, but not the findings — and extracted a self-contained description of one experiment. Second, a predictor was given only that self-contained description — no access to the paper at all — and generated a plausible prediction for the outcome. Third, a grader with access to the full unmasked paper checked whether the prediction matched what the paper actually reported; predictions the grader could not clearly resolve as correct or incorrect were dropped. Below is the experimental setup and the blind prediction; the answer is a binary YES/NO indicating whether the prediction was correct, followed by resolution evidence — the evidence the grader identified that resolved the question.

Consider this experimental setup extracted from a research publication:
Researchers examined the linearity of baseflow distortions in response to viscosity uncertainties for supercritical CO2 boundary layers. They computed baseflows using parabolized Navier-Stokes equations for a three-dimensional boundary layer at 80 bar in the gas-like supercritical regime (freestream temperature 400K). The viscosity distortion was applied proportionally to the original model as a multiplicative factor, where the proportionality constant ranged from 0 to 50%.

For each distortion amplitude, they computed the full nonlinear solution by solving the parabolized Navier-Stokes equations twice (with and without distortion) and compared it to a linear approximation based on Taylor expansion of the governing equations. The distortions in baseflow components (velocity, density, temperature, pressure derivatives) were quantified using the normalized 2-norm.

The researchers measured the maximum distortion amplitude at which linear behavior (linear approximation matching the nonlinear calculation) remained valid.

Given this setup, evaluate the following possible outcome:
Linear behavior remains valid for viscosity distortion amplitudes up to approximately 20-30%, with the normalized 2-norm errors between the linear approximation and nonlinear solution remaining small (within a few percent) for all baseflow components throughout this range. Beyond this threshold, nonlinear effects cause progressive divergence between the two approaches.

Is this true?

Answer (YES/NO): NO